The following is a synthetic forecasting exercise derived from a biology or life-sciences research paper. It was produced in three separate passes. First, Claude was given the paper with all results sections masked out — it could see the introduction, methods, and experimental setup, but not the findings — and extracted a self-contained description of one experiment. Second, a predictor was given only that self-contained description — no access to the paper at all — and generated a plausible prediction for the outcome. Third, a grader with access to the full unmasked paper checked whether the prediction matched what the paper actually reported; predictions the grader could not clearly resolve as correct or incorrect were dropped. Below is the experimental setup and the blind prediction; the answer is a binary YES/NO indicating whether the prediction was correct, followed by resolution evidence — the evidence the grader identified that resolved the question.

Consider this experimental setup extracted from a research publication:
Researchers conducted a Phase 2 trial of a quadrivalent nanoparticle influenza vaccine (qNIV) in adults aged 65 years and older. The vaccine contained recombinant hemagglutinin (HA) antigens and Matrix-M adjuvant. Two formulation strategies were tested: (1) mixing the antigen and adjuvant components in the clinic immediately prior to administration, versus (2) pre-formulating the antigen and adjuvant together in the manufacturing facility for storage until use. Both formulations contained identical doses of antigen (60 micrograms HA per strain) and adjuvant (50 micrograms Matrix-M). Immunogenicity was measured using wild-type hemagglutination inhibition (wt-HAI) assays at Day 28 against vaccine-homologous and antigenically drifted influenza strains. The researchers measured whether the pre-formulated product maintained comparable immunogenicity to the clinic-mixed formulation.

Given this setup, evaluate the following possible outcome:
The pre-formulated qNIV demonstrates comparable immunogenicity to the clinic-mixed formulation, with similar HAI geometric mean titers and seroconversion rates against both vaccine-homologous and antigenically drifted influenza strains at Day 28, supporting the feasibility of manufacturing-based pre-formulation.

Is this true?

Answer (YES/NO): YES